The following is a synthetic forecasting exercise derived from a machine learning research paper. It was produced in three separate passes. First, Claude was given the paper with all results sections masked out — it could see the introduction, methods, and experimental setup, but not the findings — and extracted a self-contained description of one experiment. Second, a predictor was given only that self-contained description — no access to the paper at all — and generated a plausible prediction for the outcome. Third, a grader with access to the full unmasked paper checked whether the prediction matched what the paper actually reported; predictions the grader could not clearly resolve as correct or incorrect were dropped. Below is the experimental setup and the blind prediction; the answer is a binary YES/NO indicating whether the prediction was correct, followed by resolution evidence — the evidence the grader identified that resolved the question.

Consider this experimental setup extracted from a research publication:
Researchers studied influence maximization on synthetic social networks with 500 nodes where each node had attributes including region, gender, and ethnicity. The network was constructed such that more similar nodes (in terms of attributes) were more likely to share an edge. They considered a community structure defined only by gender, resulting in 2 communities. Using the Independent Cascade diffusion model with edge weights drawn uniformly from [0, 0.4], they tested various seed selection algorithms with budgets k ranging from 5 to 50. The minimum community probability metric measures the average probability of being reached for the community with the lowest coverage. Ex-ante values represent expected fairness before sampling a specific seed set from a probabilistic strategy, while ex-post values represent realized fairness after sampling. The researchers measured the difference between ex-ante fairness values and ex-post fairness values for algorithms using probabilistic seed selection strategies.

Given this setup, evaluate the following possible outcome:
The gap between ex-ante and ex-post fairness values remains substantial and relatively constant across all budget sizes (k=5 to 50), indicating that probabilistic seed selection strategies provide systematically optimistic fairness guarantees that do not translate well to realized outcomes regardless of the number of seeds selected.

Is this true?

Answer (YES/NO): NO